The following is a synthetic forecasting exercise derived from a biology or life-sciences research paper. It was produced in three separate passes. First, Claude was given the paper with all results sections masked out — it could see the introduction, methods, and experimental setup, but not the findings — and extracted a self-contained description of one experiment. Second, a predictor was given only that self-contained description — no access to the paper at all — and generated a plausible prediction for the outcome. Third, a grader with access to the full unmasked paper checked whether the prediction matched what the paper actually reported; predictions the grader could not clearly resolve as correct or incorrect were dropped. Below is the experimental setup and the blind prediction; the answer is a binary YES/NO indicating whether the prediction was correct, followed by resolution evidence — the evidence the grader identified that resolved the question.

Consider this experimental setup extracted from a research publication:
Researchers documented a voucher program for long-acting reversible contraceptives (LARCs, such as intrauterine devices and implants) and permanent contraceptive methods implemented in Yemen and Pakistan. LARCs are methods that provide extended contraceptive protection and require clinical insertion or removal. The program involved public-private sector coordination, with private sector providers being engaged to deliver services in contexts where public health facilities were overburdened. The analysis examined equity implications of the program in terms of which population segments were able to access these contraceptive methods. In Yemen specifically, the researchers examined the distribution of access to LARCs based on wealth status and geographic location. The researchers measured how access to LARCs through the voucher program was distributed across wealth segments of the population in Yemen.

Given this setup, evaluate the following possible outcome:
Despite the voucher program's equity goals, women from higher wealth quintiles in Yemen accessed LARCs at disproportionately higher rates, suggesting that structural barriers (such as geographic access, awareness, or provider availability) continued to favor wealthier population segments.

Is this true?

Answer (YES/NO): YES